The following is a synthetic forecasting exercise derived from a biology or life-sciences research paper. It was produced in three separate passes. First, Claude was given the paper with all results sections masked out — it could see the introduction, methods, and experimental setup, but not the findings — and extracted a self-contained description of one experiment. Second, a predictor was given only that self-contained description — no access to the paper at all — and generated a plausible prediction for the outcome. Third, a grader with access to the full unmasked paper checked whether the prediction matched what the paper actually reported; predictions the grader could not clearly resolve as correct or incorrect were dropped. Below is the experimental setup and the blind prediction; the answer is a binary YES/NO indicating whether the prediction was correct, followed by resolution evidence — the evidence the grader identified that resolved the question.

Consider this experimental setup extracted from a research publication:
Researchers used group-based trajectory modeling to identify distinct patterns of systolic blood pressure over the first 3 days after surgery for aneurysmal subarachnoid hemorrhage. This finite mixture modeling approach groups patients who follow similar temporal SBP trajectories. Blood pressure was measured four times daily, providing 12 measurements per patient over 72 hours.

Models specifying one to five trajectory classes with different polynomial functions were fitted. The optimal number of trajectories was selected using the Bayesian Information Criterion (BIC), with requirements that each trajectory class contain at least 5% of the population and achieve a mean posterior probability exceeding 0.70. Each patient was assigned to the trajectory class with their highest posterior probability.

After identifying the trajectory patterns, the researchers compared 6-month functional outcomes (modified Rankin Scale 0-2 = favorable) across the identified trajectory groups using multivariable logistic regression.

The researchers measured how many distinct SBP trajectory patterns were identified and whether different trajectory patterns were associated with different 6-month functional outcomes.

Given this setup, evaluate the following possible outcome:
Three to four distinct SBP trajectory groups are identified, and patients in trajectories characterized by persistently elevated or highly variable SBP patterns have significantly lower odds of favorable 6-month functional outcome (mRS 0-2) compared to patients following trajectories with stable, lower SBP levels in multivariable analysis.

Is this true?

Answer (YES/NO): NO